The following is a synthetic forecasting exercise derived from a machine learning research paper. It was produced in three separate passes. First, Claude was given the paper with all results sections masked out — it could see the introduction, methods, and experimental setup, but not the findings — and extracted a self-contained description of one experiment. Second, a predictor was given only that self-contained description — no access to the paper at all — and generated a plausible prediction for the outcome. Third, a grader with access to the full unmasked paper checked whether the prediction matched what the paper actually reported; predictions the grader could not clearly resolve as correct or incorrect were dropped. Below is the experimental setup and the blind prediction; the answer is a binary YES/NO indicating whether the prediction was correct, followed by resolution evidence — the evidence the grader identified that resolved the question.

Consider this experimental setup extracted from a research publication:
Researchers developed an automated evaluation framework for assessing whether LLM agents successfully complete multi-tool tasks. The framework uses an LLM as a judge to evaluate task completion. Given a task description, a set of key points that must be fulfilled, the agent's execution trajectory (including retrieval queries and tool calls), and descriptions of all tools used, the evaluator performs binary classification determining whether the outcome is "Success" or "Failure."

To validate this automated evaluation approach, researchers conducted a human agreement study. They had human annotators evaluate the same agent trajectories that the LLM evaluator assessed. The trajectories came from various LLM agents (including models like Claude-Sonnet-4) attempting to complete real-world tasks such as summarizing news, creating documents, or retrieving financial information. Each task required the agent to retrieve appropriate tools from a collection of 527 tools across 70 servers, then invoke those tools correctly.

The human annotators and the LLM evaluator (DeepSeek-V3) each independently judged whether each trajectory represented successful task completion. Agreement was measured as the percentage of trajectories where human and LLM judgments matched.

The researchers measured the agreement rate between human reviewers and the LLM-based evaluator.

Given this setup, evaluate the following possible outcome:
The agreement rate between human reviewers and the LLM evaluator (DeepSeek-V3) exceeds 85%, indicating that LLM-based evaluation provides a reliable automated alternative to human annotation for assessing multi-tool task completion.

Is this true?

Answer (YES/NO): NO